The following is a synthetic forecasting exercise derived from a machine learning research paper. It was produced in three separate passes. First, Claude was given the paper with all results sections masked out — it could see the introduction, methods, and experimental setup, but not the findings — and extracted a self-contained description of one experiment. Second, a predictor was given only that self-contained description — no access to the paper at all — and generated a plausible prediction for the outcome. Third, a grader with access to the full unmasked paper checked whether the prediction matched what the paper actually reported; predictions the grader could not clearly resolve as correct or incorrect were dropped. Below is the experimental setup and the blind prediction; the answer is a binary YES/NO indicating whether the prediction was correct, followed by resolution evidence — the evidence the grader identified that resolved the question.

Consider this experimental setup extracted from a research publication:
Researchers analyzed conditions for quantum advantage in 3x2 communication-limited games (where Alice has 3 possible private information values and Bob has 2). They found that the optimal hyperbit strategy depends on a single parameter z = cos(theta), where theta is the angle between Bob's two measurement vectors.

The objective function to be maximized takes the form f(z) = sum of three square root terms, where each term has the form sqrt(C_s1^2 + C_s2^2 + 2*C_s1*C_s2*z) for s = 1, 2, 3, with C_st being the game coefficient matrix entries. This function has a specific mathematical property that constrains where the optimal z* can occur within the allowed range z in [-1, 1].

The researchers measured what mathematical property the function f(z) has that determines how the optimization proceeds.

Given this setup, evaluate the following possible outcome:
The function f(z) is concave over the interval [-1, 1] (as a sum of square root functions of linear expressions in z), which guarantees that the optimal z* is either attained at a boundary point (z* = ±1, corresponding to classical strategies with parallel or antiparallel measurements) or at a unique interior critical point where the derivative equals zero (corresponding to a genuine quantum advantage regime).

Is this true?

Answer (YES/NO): YES